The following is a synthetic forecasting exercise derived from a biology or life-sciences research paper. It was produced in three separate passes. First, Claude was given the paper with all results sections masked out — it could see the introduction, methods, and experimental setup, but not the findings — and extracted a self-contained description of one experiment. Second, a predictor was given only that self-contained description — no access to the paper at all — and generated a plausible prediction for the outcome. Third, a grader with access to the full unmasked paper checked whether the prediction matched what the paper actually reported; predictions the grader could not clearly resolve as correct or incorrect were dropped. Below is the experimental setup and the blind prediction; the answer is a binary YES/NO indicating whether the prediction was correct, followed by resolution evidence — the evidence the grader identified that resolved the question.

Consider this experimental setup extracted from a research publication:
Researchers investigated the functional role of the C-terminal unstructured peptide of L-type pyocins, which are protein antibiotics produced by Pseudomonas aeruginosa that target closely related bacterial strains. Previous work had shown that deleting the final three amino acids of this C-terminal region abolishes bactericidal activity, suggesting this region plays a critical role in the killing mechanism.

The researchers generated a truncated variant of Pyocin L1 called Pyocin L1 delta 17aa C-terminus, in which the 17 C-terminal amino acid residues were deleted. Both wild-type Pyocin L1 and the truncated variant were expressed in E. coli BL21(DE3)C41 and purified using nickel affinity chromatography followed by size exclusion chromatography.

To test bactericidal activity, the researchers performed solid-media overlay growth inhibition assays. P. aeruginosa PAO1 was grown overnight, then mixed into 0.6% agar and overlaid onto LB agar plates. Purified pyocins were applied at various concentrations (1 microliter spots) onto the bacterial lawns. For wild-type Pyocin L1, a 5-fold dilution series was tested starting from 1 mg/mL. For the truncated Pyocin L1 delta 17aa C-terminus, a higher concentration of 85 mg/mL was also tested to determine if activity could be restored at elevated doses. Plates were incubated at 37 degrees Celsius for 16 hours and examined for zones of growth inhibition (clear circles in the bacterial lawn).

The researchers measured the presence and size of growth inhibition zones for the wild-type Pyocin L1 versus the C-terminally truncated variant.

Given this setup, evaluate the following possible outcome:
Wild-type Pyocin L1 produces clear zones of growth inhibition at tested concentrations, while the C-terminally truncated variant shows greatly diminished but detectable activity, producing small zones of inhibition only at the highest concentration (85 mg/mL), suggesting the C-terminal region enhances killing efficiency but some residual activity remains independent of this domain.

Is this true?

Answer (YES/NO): NO